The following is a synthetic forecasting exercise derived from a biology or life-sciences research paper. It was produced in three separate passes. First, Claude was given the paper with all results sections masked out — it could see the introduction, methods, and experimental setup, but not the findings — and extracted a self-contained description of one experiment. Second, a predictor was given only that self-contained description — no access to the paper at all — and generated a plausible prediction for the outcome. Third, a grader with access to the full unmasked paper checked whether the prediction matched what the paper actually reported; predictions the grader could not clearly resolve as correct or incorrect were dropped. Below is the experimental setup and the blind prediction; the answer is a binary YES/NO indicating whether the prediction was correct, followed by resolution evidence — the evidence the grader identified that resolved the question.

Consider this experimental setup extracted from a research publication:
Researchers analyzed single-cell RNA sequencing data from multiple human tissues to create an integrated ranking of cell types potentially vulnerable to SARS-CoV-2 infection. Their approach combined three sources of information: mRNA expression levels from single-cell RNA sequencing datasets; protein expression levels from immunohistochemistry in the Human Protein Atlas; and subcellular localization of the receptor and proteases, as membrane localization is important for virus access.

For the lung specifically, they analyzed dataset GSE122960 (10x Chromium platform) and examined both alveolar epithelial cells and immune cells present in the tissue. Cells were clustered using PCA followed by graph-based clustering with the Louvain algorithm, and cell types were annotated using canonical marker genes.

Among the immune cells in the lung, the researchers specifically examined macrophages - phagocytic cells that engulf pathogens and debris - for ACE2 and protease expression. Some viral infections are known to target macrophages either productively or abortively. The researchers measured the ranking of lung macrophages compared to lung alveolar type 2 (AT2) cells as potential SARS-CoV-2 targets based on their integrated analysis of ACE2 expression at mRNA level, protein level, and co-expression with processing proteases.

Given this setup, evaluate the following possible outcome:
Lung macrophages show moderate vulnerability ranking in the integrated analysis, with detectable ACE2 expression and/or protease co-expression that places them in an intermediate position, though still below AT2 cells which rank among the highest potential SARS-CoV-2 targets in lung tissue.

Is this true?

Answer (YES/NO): NO